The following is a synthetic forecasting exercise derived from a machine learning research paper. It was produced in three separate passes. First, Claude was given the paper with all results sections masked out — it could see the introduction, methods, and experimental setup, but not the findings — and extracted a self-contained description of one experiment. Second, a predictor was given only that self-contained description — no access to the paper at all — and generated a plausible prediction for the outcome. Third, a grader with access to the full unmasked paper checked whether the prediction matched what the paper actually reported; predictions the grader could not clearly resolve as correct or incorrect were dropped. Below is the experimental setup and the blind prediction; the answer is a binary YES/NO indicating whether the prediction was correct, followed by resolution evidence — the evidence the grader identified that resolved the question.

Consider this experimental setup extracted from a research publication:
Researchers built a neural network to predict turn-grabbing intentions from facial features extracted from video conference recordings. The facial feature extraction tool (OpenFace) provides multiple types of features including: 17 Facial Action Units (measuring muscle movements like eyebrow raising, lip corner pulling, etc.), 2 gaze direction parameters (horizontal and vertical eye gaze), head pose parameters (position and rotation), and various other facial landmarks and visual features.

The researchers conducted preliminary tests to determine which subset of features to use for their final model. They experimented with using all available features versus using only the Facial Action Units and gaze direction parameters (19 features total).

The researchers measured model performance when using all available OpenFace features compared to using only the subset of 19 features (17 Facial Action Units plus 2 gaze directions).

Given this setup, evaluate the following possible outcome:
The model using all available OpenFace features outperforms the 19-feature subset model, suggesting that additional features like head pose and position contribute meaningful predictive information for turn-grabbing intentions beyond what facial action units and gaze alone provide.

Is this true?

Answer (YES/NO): NO